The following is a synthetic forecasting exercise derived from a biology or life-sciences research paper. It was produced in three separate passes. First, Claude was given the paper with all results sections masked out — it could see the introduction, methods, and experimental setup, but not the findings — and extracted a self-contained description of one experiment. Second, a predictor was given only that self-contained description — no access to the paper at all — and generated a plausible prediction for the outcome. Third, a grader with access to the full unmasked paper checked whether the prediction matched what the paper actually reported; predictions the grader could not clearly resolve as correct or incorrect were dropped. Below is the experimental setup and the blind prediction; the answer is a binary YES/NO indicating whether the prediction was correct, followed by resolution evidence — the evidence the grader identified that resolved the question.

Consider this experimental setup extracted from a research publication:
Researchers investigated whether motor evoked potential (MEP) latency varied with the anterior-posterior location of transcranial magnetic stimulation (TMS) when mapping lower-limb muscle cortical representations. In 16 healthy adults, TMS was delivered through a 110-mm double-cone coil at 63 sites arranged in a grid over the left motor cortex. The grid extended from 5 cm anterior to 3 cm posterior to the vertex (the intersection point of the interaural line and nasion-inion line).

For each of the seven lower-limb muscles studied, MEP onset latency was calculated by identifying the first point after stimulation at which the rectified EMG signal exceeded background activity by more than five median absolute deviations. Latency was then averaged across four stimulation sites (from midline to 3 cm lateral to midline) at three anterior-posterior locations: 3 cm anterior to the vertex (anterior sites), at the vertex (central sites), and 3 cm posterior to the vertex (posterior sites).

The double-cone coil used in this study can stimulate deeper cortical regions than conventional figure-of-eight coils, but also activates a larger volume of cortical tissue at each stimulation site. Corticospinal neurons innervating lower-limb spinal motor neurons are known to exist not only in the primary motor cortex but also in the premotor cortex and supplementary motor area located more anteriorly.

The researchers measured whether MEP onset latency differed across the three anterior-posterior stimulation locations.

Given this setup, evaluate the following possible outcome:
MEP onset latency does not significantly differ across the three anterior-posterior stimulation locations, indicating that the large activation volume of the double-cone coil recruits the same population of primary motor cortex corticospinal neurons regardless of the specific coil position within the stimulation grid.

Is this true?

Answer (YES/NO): NO